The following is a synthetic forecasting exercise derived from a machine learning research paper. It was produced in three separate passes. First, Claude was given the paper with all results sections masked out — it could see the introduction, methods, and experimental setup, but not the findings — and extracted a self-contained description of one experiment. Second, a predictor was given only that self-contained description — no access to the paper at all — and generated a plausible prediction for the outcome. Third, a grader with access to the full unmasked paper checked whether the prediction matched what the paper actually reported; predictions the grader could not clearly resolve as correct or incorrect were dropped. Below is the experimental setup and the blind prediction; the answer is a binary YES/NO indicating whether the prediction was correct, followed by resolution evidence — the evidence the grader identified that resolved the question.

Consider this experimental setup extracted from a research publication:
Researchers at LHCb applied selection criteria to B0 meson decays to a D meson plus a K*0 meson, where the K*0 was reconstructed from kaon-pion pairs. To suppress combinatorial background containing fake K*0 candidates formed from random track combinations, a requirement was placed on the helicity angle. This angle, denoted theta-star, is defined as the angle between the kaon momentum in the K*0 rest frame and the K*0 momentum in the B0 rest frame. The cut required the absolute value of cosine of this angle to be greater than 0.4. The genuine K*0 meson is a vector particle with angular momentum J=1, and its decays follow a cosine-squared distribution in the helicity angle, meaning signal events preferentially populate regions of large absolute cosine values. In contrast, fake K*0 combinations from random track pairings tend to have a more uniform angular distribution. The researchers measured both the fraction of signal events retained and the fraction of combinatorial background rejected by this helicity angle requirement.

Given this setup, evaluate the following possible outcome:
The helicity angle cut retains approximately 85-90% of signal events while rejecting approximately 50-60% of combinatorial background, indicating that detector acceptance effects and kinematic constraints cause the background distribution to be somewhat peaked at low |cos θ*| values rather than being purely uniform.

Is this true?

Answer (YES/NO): NO